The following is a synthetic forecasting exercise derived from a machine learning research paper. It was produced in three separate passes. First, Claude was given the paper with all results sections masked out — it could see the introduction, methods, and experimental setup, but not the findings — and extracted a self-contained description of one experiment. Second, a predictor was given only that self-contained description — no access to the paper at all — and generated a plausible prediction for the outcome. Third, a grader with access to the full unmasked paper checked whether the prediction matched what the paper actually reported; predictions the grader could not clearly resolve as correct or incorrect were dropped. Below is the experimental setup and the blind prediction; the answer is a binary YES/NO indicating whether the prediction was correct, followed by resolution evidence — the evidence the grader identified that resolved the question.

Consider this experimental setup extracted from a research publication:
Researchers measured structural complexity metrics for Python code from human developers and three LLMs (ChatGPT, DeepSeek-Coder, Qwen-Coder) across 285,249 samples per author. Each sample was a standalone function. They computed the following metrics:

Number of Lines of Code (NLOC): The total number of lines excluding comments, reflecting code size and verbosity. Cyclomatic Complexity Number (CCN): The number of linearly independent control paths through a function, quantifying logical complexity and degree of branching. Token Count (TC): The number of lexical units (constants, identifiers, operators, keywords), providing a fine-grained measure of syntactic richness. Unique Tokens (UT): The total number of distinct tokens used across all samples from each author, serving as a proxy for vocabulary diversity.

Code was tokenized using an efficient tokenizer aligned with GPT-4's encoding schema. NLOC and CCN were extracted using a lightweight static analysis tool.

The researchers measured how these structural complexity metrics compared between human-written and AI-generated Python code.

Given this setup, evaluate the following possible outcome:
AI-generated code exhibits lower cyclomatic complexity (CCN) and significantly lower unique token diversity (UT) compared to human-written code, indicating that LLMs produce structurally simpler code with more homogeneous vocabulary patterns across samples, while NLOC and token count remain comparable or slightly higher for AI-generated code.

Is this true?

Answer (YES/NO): NO